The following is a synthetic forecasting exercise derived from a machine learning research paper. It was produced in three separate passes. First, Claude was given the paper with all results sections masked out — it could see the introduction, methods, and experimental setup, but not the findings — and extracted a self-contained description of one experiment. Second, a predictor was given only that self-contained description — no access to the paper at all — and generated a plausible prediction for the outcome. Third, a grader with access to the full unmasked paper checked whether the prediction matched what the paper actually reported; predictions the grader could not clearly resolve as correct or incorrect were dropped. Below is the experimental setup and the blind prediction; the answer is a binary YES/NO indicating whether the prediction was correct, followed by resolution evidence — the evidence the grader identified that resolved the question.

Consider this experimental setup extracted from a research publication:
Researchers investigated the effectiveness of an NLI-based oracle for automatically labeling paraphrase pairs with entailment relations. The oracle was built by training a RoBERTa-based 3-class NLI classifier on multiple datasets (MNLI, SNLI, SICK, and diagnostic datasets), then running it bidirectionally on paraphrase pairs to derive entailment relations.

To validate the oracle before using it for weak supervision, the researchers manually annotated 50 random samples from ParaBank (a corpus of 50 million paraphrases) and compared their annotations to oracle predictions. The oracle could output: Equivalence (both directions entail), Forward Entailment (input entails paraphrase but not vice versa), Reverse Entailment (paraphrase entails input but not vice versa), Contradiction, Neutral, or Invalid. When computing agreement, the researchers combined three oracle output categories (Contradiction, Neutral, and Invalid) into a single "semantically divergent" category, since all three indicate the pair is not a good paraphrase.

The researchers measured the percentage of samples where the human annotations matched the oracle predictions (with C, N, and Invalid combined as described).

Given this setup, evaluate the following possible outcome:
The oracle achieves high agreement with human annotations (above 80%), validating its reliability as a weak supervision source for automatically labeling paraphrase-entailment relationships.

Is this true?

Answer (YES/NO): NO